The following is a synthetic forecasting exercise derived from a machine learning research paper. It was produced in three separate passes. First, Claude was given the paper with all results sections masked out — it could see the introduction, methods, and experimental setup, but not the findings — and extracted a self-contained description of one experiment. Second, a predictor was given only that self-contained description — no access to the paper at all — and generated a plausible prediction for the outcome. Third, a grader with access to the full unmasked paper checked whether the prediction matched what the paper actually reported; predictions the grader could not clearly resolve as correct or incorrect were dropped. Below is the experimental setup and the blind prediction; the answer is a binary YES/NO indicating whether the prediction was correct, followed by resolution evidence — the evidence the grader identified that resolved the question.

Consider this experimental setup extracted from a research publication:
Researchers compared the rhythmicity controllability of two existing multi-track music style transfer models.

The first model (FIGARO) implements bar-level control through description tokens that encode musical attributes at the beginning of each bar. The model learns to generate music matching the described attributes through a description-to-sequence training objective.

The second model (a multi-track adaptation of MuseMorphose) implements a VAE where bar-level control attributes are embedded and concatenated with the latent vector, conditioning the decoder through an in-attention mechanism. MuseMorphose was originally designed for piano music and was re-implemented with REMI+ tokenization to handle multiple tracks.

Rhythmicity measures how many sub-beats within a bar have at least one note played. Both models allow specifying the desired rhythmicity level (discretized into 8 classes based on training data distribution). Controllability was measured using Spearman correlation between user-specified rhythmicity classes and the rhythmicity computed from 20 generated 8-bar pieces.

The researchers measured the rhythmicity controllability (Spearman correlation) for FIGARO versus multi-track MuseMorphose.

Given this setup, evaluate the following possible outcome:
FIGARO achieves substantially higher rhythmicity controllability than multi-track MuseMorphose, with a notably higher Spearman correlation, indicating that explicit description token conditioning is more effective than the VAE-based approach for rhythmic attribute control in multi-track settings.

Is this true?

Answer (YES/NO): NO